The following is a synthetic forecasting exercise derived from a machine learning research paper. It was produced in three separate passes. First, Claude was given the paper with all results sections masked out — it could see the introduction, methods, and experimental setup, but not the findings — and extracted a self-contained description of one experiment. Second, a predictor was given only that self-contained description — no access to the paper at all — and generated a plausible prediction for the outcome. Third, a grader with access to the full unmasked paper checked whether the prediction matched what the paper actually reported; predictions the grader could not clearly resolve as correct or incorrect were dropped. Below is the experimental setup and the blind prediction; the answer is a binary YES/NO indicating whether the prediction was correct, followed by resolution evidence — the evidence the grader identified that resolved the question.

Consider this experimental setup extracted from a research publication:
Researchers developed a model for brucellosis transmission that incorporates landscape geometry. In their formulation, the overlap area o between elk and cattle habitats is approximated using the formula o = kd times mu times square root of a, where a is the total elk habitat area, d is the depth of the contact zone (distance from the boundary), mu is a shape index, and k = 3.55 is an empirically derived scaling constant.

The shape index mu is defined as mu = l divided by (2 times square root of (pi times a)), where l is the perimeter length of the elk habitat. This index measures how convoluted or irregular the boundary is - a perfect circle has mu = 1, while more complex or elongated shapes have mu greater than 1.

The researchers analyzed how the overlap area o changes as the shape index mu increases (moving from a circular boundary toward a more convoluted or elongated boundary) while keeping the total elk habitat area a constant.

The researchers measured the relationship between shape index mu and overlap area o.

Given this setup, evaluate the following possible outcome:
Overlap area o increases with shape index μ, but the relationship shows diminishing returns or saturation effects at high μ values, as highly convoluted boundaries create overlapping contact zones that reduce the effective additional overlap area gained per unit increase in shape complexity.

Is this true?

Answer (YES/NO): NO